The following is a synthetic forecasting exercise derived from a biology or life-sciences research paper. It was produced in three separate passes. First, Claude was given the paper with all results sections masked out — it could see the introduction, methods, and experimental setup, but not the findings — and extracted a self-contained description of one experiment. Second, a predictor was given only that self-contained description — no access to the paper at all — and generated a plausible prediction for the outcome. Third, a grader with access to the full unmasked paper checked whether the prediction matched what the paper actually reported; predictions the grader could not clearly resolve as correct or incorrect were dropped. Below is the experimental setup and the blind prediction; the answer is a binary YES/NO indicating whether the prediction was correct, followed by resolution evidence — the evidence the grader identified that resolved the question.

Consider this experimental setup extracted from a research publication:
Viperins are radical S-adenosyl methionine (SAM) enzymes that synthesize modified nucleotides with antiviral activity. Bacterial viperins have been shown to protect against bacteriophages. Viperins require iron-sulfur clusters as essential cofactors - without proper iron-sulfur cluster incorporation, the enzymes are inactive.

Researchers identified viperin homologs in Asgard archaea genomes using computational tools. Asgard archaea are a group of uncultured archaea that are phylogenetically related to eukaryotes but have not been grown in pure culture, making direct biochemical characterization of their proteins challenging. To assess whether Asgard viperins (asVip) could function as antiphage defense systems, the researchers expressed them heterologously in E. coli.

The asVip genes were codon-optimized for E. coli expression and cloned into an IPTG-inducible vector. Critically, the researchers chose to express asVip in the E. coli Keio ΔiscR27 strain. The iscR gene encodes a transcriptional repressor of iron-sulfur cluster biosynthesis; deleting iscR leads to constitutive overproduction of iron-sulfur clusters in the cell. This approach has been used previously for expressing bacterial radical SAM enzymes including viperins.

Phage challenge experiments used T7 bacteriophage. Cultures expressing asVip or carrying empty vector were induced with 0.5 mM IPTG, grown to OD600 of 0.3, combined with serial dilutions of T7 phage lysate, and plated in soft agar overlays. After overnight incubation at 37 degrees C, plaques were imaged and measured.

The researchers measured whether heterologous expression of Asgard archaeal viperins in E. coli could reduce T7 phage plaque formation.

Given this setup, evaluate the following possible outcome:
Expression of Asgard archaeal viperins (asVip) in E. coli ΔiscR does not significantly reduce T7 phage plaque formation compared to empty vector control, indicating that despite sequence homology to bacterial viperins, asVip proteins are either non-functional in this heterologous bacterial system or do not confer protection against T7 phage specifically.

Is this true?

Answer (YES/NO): NO